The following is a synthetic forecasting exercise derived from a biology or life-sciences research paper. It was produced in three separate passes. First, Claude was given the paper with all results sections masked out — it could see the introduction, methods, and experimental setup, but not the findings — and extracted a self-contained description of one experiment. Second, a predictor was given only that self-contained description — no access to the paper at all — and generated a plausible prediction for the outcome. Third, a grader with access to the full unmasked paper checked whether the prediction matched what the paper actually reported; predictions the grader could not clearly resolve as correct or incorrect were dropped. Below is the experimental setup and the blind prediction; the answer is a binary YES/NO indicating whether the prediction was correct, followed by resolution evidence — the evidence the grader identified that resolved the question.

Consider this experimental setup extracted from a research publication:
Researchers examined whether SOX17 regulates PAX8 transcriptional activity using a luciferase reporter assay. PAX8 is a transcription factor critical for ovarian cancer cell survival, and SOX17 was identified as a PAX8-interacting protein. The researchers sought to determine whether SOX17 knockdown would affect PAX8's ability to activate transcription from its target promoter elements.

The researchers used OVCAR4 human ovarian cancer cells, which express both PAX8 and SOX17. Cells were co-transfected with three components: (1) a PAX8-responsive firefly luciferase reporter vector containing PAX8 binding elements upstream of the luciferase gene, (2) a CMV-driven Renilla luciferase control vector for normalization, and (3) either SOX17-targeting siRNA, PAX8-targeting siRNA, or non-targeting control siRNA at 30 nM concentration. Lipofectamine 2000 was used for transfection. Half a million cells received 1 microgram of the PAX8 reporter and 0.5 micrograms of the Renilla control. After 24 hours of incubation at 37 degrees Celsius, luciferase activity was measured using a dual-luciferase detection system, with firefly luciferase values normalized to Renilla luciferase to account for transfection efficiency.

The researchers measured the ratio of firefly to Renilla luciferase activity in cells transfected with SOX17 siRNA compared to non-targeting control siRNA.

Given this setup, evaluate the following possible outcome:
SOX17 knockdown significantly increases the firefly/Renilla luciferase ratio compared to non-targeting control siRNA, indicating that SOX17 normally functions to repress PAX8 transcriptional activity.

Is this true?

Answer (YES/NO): NO